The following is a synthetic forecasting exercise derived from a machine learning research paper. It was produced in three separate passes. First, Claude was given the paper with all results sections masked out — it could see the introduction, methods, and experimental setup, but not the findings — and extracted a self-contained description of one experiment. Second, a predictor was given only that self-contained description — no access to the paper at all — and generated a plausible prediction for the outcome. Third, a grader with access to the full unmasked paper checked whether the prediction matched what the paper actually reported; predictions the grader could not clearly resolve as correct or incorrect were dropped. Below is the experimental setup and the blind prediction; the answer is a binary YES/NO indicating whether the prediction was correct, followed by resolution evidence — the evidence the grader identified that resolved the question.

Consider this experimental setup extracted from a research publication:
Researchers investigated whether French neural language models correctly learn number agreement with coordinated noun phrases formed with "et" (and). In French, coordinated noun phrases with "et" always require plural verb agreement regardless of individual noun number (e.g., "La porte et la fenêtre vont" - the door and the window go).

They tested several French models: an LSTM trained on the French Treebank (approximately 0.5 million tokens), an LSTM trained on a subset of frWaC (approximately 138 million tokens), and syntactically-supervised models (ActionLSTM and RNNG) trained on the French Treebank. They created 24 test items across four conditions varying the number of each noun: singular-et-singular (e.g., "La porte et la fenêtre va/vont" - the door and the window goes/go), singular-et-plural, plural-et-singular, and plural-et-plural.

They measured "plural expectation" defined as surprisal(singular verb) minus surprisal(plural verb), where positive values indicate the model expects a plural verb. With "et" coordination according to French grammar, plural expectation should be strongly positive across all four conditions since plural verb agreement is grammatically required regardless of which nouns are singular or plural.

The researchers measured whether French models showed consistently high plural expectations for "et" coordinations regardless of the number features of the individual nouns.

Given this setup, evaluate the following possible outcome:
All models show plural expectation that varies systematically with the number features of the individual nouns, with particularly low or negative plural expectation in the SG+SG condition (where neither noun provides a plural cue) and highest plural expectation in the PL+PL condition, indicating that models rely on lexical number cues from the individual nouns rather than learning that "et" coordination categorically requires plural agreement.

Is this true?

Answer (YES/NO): NO